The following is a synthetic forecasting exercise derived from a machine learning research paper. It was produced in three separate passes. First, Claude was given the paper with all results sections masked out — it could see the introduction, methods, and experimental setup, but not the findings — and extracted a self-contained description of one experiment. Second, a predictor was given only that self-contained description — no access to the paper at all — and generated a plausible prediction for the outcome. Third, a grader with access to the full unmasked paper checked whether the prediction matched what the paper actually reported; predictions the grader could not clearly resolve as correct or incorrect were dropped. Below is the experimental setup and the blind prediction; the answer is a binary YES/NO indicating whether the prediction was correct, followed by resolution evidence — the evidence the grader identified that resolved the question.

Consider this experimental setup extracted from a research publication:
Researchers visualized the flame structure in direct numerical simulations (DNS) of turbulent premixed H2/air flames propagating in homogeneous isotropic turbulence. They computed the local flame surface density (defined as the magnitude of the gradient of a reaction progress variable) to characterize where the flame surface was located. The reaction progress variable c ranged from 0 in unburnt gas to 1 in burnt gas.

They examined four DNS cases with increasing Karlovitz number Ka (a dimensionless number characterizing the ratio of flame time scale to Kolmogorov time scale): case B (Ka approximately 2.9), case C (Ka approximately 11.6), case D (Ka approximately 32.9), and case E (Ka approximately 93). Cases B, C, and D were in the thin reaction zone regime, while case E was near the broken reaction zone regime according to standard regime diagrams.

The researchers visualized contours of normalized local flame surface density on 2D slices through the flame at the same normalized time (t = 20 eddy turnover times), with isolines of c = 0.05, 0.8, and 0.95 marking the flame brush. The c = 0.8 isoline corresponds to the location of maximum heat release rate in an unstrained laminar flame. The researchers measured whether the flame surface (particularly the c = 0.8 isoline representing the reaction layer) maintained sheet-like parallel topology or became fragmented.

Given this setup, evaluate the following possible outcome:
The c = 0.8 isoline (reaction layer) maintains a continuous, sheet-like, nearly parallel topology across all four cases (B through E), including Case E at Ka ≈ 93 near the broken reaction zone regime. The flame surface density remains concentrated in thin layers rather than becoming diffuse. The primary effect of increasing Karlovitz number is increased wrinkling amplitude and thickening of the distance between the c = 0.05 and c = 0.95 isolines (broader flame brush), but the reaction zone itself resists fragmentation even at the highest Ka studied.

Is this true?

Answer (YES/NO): NO